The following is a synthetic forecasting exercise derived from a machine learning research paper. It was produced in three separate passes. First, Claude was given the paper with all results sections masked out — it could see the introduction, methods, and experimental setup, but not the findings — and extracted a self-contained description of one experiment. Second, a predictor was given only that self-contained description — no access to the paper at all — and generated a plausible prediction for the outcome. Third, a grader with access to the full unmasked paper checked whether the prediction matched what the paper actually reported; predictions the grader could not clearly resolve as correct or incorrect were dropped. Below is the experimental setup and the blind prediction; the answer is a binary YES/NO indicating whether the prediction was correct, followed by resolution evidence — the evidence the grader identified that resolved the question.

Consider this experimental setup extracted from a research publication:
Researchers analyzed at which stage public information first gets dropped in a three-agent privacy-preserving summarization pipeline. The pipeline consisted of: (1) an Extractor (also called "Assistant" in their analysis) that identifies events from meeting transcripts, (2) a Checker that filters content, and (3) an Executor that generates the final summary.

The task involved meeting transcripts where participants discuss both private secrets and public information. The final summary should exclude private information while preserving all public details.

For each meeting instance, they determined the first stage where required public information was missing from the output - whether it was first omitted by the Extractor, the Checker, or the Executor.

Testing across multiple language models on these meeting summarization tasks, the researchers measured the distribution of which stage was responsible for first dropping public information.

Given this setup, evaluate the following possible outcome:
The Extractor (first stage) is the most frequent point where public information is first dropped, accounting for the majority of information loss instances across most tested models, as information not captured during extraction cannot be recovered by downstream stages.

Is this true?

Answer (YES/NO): YES